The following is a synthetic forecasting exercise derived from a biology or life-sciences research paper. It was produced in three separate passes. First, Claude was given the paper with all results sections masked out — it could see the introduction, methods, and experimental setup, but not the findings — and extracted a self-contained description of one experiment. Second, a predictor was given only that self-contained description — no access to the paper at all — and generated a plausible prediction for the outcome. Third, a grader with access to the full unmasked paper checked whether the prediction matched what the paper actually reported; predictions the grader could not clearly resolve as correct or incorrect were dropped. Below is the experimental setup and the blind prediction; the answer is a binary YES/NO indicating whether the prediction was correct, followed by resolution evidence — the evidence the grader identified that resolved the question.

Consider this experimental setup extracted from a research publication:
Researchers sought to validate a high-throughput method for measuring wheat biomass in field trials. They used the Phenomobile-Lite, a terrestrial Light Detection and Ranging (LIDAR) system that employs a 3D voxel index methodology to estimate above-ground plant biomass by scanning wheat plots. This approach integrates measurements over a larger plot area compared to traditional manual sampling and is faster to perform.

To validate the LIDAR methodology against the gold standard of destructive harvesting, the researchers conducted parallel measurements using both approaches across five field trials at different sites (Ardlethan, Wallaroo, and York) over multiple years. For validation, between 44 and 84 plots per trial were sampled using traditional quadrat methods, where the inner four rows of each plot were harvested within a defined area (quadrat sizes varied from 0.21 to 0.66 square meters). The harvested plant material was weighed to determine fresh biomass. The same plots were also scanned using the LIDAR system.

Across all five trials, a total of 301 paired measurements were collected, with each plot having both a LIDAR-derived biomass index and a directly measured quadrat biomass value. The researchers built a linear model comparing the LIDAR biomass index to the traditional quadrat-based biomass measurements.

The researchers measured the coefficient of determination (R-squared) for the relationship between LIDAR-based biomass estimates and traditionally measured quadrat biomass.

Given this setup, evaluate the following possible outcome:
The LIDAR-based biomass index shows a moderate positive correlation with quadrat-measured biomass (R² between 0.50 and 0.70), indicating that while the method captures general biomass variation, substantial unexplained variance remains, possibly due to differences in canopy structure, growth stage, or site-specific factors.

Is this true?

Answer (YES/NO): NO